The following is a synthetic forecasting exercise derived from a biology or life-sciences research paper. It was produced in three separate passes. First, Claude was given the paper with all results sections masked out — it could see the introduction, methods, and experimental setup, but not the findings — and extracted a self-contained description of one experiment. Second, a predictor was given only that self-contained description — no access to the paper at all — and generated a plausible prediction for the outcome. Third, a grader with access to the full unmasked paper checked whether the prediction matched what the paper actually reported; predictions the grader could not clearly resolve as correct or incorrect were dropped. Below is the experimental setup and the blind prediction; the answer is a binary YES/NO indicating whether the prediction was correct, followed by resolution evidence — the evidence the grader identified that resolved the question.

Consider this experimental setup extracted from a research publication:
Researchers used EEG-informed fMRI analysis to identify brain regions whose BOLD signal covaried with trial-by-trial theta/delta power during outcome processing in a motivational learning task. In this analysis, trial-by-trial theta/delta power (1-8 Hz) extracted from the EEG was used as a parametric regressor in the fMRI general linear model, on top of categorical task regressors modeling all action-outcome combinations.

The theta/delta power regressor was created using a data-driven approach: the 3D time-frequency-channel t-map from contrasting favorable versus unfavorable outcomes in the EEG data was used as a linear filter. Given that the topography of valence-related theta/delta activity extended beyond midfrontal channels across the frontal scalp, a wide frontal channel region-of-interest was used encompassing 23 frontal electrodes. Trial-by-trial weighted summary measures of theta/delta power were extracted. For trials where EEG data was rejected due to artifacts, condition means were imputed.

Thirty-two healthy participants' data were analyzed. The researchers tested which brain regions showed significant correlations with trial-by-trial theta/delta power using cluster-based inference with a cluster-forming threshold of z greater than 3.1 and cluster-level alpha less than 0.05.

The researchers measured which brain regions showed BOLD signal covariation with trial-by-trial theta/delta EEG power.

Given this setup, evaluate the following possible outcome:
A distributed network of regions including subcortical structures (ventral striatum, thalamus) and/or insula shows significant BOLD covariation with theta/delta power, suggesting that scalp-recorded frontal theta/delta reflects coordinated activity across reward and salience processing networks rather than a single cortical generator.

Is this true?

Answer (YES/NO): NO